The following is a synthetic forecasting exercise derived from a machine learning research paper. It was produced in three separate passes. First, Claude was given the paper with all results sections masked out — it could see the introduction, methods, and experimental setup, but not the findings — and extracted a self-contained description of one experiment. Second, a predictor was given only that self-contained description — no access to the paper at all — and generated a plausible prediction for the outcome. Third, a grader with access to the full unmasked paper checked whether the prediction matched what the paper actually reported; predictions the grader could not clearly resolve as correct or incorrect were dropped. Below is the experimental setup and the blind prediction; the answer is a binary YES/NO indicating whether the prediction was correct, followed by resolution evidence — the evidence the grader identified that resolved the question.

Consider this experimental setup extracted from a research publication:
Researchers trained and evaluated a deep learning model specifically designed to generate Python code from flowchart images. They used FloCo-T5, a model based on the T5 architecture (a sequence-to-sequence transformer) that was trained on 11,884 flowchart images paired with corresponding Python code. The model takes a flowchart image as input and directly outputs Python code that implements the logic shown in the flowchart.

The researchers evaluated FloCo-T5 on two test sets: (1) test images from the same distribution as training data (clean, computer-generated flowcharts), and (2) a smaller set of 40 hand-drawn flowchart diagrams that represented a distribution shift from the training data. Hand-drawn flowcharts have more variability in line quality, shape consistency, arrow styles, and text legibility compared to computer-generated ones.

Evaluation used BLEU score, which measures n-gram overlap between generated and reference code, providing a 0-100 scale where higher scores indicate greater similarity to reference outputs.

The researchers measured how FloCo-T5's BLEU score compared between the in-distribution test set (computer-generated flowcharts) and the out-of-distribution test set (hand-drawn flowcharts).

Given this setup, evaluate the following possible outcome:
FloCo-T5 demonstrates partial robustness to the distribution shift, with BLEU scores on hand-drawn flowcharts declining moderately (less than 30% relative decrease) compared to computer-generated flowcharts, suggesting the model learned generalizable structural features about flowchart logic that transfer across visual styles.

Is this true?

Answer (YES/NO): NO